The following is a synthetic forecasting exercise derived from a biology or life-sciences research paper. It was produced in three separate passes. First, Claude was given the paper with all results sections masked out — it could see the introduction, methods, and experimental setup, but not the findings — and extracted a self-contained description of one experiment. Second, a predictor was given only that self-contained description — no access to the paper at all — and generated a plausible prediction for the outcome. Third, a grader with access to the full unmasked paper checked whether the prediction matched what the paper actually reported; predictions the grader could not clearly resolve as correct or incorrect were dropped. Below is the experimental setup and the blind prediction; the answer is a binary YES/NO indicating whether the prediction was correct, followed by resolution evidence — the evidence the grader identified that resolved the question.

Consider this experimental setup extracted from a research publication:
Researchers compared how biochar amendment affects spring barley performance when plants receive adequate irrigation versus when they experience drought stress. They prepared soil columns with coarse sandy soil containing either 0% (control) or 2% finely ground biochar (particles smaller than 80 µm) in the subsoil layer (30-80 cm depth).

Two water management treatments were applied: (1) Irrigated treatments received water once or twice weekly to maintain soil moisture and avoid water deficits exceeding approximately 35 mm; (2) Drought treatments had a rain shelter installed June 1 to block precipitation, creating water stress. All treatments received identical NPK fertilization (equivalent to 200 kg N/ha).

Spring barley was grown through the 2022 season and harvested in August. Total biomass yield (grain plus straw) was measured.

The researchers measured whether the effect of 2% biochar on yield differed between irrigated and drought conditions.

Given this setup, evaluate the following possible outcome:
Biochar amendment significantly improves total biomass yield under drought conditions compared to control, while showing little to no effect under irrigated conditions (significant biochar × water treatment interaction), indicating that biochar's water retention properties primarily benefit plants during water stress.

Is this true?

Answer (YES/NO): NO